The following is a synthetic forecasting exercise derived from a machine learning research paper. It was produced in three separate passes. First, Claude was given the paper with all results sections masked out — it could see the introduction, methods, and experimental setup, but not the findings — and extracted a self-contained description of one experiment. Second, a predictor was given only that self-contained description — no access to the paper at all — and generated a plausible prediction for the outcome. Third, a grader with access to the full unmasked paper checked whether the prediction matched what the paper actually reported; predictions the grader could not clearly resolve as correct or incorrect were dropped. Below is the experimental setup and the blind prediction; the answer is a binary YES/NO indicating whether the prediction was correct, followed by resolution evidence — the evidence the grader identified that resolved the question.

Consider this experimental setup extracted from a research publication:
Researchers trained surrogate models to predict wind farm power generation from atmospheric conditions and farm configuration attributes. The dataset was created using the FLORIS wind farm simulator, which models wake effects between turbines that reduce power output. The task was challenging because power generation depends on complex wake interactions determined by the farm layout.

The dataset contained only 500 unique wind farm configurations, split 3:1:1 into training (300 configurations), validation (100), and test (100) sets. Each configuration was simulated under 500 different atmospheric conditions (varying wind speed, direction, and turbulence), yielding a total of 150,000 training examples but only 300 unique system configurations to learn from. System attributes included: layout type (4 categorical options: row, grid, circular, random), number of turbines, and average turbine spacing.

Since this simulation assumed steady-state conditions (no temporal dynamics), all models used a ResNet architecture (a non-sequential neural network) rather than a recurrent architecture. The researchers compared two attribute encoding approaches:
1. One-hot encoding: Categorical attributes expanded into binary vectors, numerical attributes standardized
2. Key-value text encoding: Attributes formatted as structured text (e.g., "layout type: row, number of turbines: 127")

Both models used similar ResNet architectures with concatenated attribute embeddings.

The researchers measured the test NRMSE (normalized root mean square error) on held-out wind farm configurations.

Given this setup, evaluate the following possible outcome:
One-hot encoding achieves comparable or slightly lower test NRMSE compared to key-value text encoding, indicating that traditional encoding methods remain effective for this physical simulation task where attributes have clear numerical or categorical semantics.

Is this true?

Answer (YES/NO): NO